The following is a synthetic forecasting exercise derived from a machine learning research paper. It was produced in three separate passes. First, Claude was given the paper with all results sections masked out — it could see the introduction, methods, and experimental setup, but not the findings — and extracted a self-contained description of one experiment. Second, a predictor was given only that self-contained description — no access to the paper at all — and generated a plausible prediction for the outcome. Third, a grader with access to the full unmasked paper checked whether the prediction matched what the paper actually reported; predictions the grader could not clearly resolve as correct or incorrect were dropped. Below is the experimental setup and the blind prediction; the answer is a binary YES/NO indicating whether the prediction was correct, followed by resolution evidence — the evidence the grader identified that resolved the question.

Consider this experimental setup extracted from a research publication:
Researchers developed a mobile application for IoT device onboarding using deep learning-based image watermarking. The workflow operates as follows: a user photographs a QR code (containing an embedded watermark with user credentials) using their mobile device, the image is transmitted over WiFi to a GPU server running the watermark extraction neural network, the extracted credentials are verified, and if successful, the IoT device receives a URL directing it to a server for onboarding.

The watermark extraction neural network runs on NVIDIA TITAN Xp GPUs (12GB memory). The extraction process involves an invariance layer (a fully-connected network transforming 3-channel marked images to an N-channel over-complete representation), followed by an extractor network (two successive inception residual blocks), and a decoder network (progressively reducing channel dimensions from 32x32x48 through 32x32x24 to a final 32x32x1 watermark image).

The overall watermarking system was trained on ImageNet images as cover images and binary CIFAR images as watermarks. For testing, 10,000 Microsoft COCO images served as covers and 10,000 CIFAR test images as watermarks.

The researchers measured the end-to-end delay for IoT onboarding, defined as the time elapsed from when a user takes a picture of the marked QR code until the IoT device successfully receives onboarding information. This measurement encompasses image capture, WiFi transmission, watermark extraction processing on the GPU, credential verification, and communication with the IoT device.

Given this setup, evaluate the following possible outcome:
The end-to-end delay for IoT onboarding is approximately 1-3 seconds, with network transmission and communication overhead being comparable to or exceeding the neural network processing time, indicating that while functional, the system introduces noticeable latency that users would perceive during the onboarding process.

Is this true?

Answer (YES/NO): NO